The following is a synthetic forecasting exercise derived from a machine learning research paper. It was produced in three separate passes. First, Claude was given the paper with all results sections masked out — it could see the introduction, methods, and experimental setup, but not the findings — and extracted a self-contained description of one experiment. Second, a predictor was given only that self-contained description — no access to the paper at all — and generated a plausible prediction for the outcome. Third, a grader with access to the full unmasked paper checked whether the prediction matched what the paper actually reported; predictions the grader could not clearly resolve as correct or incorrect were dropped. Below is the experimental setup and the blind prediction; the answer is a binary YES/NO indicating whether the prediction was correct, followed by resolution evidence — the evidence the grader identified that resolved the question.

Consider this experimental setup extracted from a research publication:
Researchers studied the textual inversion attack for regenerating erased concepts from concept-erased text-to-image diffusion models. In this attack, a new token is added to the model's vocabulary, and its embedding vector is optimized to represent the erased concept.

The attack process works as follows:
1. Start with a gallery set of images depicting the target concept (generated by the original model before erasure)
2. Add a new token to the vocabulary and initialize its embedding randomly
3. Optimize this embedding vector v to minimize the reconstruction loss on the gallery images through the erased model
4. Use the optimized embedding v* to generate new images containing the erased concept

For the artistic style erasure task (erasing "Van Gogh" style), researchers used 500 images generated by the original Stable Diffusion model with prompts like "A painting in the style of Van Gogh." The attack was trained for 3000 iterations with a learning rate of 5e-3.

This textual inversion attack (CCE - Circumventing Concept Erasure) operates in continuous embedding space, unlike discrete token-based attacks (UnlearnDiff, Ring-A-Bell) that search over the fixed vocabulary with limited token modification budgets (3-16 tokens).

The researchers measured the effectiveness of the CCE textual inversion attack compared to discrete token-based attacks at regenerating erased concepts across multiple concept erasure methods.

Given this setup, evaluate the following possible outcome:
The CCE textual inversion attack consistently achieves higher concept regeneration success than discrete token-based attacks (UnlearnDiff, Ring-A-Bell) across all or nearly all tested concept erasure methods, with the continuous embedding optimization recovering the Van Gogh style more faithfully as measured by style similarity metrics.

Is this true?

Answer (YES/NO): YES